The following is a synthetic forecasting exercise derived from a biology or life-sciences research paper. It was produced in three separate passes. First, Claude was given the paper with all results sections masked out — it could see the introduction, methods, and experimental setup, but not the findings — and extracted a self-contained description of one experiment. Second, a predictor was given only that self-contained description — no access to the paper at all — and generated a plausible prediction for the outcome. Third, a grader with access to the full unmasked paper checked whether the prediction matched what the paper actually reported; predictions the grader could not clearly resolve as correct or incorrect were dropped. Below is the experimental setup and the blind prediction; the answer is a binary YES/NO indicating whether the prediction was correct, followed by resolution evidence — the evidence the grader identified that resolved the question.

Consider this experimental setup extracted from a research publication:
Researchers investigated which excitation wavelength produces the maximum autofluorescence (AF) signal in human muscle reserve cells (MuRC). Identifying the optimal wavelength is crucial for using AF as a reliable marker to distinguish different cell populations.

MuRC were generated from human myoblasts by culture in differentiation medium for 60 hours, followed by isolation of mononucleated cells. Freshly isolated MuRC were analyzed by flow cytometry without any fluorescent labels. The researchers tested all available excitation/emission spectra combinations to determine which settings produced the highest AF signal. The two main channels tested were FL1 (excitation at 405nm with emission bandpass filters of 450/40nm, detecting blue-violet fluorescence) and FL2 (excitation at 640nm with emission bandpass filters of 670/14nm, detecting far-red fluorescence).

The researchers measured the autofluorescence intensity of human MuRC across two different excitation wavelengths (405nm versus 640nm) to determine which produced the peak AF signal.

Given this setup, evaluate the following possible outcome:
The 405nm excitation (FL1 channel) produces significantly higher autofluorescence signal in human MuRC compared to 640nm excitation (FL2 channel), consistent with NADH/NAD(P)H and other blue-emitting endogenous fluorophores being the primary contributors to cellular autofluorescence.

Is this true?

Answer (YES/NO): NO